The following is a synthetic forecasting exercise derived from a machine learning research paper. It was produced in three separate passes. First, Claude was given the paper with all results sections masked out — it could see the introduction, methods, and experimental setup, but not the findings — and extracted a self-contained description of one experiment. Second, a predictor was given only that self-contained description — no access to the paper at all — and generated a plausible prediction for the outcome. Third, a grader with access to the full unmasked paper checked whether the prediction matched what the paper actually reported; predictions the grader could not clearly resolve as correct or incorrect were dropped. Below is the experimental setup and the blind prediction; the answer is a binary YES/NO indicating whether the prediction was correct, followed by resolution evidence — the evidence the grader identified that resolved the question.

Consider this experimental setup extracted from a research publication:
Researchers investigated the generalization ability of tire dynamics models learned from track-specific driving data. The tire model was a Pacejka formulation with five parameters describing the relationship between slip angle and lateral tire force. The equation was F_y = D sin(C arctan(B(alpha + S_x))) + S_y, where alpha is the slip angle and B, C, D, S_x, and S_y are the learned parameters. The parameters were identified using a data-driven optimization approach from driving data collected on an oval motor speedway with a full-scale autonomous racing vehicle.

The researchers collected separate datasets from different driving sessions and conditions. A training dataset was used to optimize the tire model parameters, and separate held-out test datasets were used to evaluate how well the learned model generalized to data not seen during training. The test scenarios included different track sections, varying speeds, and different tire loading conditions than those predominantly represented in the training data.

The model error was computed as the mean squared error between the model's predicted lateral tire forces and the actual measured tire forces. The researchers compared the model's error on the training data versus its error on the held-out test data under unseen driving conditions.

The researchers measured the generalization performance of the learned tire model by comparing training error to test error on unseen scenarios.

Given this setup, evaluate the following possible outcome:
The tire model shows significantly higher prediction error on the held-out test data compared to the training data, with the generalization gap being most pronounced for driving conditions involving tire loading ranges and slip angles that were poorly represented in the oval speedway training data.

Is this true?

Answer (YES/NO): NO